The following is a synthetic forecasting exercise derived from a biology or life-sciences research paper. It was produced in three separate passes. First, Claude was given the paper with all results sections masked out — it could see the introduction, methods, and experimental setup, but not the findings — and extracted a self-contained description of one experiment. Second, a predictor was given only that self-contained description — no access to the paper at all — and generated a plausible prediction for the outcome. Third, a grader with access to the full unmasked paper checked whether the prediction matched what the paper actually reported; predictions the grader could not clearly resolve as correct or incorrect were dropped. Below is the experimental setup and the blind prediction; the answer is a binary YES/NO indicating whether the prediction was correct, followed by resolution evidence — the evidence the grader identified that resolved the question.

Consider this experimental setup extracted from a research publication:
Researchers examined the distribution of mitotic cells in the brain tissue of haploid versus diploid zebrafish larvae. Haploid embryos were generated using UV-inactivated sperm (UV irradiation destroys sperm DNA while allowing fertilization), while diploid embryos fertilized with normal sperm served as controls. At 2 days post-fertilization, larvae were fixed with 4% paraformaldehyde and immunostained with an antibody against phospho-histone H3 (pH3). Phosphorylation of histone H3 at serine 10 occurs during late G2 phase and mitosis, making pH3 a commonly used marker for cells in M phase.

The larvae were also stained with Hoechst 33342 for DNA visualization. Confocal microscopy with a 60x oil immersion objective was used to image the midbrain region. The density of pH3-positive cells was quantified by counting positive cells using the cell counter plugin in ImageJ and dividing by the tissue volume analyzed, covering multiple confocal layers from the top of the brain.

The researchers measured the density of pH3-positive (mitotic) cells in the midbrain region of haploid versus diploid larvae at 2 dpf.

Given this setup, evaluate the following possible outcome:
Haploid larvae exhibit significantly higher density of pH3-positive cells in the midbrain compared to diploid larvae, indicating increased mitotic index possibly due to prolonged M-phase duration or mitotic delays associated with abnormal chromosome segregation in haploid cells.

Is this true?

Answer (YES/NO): YES